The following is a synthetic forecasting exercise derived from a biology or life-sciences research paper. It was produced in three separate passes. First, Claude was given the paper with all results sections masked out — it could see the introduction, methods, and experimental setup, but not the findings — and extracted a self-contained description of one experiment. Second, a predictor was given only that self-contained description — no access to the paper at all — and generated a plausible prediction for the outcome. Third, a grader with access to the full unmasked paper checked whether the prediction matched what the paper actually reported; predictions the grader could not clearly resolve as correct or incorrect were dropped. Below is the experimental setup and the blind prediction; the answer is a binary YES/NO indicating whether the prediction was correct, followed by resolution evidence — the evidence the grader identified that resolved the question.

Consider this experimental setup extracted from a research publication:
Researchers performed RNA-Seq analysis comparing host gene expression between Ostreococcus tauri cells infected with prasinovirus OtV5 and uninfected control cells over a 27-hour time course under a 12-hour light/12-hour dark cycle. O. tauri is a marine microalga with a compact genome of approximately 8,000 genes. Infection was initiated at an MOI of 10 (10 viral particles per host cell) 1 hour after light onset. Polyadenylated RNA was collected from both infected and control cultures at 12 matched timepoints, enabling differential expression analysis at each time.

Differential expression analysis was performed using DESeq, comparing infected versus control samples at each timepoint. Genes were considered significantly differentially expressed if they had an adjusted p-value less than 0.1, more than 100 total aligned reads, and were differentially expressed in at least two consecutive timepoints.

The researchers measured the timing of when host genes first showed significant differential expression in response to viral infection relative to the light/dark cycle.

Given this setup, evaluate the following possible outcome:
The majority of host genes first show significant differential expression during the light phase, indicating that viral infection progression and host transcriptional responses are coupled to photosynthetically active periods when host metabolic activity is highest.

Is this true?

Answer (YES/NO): NO